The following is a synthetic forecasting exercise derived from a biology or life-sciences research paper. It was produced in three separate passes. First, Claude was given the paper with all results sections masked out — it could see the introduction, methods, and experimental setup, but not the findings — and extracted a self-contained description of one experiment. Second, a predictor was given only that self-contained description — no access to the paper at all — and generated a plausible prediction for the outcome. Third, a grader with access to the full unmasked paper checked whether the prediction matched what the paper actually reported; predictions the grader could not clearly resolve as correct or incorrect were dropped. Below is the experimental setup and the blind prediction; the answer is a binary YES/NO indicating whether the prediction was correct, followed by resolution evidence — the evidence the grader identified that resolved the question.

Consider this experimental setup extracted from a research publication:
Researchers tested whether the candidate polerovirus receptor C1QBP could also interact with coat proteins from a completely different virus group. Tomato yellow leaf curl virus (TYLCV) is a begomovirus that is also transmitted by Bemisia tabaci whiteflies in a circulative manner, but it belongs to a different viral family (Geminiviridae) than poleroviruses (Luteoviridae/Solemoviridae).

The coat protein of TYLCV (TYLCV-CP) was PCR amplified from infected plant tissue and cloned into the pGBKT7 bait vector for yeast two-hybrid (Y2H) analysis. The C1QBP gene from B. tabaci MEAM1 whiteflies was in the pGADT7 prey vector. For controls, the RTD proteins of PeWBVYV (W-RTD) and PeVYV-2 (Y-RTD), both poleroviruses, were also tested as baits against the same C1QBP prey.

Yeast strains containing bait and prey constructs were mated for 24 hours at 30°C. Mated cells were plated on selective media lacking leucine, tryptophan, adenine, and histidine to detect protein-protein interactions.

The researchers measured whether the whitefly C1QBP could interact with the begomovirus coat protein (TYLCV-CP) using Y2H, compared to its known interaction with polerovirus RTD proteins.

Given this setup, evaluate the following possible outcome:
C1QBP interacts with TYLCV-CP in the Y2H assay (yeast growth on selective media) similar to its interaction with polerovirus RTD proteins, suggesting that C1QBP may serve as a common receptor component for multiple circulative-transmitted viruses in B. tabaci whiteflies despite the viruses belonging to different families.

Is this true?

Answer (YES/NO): NO